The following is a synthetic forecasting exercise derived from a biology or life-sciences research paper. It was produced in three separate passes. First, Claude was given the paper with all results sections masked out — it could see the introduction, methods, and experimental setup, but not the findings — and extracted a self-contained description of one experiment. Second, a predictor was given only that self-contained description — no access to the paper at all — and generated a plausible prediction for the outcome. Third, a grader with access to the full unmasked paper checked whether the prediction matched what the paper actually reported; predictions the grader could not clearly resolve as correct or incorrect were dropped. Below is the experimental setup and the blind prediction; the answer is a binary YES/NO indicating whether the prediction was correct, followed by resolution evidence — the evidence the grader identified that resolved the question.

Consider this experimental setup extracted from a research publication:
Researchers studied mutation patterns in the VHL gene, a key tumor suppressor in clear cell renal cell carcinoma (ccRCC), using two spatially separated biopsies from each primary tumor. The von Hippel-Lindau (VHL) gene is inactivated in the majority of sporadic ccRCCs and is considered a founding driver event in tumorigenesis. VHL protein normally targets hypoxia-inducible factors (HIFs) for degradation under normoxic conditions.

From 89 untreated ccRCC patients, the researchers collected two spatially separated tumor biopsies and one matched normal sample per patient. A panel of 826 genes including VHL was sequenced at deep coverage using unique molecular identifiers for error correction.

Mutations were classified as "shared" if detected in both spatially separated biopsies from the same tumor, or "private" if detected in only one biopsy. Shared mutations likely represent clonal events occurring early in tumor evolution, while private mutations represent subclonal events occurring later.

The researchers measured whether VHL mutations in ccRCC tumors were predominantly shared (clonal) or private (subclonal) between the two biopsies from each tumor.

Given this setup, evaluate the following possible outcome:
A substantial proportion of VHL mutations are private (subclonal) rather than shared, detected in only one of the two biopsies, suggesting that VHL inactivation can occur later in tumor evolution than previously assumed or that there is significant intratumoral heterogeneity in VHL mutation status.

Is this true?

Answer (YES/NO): NO